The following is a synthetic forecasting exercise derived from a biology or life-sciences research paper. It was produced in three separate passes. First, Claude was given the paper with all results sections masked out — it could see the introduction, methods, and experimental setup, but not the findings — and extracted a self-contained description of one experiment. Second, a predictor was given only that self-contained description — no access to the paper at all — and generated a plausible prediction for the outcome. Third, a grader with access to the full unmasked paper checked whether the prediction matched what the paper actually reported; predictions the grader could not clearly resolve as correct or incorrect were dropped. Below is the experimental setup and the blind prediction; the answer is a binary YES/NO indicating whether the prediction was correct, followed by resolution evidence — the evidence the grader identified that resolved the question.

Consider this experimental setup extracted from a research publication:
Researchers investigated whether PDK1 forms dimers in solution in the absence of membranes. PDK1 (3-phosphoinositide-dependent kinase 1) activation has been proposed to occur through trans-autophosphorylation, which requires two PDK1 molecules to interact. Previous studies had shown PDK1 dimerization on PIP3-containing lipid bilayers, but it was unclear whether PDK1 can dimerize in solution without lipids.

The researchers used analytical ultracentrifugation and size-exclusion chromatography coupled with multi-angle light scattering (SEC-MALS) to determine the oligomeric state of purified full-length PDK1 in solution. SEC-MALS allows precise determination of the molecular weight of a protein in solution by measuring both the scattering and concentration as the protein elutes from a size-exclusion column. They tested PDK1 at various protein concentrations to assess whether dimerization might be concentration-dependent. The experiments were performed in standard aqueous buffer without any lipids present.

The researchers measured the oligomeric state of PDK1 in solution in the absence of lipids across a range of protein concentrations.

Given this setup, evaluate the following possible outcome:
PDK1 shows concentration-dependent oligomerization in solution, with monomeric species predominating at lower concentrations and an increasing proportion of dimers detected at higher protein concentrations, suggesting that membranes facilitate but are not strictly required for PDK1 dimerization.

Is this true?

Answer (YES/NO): NO